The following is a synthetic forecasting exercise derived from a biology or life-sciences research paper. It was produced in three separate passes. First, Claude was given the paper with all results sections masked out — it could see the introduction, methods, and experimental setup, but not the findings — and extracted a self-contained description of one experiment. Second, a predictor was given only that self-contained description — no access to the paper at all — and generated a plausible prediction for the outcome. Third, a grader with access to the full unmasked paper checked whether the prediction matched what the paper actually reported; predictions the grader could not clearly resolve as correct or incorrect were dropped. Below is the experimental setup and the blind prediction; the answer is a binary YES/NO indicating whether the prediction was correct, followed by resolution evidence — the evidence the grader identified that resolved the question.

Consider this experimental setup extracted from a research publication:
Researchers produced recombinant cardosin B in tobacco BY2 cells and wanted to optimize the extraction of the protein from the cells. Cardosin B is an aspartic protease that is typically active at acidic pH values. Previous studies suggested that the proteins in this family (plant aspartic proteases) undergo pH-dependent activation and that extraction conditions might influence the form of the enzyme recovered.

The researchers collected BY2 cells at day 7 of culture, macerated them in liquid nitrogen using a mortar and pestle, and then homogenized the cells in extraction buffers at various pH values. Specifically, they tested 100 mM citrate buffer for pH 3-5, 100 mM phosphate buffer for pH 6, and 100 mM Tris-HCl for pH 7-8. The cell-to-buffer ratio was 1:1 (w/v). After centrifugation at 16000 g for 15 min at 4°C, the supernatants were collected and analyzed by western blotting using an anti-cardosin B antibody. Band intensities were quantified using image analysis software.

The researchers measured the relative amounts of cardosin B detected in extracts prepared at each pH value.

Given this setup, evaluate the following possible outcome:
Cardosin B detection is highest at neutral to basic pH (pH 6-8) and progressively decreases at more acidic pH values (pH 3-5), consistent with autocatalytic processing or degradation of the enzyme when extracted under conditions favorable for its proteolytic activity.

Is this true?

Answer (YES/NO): YES